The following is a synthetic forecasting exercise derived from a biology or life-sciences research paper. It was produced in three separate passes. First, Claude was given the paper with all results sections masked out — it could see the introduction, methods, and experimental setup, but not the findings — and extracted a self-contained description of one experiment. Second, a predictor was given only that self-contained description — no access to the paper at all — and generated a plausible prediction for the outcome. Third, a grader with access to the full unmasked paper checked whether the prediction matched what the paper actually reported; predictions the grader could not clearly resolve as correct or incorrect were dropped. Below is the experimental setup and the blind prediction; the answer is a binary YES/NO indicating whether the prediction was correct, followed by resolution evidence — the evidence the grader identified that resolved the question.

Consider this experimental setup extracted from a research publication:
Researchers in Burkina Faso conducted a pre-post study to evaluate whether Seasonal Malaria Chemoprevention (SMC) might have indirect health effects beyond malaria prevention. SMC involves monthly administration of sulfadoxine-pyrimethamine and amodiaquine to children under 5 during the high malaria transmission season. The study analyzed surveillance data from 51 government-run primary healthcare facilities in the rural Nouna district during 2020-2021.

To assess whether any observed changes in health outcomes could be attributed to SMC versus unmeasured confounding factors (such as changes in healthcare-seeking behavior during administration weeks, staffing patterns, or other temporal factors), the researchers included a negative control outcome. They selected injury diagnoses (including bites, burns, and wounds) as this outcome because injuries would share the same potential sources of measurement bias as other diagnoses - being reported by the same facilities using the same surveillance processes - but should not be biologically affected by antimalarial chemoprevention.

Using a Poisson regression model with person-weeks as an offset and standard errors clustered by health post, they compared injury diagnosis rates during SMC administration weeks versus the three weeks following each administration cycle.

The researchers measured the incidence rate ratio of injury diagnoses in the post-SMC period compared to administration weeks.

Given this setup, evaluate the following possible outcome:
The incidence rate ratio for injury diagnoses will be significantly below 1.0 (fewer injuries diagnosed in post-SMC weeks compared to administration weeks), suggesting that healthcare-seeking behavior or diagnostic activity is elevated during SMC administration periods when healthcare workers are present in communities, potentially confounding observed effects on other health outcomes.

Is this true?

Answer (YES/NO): NO